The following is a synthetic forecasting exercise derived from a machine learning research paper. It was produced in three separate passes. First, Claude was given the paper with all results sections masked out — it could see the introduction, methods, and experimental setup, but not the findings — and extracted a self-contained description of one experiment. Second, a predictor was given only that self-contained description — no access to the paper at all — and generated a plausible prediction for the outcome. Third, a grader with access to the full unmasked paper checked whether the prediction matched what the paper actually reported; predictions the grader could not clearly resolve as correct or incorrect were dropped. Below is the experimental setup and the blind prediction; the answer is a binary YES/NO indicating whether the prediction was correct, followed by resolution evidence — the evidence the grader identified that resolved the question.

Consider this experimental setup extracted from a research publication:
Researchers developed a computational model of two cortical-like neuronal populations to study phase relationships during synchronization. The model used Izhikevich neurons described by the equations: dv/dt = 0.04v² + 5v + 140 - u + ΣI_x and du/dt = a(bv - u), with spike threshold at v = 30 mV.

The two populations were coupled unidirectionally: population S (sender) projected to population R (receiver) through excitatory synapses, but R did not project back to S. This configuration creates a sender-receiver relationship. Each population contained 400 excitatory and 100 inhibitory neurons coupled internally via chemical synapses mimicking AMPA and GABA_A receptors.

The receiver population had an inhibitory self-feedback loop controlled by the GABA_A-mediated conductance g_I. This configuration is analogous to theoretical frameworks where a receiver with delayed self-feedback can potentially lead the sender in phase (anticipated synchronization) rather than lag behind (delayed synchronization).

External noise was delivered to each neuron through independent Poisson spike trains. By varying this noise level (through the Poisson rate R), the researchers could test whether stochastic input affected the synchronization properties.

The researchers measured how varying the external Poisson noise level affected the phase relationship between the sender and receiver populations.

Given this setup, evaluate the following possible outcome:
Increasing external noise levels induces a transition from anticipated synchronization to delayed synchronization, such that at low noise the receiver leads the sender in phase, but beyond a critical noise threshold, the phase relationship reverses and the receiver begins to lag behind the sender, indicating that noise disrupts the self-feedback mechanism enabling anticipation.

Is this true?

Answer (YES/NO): NO